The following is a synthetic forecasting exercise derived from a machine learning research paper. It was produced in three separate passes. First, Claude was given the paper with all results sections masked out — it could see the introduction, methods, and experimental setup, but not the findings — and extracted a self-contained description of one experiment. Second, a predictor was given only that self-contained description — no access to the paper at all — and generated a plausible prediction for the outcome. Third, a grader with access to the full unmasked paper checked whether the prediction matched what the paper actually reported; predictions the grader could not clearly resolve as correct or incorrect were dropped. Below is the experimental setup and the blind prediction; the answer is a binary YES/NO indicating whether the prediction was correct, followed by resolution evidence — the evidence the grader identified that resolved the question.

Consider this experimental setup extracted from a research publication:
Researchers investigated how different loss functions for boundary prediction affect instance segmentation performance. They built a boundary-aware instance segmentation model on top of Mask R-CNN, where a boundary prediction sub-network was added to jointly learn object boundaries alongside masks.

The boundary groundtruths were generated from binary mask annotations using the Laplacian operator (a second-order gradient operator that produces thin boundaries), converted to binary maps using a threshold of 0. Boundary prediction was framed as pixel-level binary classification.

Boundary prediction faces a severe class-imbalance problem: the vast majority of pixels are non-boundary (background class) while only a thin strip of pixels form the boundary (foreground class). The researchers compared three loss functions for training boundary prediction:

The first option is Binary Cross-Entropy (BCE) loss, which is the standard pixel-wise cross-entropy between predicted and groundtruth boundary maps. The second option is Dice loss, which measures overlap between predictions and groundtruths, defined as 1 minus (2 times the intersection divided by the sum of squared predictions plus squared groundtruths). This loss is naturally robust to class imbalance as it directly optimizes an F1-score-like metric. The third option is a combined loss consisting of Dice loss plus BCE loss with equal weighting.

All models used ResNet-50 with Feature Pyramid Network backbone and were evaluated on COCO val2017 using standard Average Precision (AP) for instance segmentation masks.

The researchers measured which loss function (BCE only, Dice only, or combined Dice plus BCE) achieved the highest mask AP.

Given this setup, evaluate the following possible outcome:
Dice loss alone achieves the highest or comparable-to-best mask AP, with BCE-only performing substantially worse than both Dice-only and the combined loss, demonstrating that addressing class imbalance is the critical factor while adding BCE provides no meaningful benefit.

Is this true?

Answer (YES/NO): NO